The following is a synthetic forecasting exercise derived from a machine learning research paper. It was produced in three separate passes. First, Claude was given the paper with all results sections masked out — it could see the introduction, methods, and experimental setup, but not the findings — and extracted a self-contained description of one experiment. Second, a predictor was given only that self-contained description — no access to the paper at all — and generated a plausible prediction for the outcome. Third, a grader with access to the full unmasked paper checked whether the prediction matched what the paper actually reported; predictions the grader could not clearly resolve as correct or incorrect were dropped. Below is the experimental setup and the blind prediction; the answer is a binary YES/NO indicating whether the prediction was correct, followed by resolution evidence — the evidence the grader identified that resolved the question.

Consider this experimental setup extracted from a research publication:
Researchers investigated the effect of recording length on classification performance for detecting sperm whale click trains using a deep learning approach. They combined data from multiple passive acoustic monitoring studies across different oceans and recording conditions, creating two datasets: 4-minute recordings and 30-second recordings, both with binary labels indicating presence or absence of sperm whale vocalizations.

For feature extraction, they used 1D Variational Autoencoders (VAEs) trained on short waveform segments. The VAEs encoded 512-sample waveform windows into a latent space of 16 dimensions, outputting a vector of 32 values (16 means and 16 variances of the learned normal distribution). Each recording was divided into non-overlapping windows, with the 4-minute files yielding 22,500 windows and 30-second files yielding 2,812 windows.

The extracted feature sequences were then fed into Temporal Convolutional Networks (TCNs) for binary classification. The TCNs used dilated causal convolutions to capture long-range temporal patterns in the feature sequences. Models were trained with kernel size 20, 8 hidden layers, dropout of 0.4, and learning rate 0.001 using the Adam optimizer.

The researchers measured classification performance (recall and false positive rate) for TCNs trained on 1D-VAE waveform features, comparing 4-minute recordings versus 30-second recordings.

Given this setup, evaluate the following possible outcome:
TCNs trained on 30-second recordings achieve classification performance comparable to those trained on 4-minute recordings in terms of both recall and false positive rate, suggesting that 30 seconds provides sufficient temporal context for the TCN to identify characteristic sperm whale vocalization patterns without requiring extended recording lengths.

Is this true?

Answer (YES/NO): NO